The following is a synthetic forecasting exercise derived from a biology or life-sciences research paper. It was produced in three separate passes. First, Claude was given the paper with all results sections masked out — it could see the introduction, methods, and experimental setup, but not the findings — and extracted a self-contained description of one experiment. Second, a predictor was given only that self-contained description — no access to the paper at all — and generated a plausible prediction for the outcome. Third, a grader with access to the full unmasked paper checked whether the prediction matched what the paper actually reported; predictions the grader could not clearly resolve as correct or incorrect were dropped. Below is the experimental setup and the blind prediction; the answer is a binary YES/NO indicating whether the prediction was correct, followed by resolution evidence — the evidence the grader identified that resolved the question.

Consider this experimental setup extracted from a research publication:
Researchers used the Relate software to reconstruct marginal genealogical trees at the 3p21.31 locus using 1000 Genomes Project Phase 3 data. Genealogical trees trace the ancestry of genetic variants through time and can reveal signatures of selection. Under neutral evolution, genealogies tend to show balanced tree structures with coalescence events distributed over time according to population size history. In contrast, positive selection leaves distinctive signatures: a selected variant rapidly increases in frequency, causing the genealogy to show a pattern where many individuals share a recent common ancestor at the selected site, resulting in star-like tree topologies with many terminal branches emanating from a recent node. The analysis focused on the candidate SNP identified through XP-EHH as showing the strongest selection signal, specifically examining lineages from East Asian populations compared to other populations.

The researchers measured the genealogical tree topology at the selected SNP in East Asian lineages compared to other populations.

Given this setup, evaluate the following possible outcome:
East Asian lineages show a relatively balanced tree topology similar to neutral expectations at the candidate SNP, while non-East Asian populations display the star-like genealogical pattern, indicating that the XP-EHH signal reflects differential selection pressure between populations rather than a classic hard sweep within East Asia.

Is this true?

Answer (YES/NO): NO